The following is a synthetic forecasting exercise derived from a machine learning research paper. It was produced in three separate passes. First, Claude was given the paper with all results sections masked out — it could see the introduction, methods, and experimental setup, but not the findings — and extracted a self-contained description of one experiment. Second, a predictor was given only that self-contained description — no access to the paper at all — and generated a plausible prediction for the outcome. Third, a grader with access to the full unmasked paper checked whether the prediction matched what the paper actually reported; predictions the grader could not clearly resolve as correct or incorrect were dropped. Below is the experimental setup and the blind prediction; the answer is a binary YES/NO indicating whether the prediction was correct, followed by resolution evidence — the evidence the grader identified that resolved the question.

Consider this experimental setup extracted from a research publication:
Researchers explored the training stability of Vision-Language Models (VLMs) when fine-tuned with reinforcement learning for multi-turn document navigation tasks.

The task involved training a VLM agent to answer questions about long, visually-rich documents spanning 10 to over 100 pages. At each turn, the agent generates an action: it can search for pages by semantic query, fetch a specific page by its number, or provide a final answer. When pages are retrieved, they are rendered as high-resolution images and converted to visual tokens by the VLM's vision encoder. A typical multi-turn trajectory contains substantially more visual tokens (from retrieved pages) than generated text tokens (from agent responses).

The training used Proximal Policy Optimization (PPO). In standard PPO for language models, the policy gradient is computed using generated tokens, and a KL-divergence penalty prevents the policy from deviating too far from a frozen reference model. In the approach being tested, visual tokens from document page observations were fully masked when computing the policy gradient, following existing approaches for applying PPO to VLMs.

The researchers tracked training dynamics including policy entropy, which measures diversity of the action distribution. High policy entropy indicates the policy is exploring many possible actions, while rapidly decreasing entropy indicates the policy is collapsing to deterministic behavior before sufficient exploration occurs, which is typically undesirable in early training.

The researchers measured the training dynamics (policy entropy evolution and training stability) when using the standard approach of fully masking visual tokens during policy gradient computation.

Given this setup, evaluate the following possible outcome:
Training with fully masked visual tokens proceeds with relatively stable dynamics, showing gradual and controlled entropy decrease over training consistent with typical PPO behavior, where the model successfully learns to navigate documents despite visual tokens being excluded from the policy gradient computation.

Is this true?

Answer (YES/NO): NO